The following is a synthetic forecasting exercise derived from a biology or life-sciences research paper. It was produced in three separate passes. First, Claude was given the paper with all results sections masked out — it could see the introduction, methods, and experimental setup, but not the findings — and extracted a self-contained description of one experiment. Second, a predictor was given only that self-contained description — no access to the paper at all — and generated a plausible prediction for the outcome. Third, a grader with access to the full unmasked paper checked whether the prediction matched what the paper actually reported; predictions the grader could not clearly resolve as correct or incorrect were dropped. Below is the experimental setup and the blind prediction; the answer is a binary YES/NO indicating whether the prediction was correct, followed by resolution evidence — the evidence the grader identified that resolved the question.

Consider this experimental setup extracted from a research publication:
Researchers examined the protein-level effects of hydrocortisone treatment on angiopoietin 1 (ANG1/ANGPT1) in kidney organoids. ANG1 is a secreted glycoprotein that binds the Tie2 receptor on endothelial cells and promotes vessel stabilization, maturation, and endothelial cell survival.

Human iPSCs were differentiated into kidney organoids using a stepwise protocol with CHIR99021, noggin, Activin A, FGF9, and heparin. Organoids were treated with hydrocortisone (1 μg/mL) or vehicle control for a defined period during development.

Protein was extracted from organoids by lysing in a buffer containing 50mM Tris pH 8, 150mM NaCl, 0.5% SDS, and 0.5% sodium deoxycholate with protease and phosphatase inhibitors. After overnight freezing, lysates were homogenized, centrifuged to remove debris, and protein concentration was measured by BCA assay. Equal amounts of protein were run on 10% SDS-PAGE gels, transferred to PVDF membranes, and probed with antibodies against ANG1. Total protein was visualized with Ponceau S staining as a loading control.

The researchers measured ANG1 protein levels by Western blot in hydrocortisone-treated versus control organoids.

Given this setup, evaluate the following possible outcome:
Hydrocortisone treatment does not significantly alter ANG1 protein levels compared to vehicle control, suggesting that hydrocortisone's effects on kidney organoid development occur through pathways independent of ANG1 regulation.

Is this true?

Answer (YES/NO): NO